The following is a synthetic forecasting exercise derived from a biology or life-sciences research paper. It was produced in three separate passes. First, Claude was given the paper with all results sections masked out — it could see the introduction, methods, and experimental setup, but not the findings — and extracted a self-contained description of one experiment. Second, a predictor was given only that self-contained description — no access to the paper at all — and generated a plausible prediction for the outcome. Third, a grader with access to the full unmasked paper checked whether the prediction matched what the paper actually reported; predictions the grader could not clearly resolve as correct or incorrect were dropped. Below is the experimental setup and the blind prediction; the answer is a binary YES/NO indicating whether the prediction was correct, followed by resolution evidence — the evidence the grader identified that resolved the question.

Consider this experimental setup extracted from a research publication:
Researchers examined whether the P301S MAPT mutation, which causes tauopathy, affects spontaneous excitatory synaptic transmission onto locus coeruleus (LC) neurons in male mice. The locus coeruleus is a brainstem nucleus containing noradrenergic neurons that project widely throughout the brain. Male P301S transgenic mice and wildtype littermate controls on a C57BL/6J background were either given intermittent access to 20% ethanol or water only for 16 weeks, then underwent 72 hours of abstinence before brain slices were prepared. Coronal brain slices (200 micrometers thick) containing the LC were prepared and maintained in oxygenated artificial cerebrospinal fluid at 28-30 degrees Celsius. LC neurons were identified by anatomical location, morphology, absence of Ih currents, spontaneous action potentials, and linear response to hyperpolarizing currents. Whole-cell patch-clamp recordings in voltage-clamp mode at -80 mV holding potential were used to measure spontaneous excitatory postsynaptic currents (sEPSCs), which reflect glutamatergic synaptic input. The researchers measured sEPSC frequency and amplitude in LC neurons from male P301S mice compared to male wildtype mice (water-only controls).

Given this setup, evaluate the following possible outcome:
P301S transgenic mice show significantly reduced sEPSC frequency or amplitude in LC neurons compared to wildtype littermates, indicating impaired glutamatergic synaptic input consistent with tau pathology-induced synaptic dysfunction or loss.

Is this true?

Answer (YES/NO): YES